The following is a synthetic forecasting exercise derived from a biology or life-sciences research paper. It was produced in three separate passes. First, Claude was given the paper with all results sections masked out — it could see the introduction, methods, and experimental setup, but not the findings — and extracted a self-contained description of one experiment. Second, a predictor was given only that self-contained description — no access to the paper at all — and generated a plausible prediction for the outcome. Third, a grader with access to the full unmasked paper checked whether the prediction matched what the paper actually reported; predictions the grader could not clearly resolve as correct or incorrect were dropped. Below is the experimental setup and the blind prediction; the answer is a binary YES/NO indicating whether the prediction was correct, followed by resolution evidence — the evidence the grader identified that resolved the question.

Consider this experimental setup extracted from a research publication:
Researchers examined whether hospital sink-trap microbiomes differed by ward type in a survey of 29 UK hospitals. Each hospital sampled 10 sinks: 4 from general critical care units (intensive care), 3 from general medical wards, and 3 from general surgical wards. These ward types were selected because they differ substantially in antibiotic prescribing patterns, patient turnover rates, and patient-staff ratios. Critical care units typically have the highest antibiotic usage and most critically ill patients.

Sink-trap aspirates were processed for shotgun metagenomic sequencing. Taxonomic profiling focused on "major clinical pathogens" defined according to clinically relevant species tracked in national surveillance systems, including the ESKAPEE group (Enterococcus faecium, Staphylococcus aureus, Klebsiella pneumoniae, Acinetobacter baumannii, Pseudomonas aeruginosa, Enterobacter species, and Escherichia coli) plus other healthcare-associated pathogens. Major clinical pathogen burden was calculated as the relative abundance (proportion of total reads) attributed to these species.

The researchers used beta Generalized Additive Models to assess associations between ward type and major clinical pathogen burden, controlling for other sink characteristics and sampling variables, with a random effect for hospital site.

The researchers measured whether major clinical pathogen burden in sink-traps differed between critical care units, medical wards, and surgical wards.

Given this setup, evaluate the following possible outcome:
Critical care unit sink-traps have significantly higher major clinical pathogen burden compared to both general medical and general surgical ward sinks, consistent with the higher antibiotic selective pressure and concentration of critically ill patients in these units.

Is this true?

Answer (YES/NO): NO